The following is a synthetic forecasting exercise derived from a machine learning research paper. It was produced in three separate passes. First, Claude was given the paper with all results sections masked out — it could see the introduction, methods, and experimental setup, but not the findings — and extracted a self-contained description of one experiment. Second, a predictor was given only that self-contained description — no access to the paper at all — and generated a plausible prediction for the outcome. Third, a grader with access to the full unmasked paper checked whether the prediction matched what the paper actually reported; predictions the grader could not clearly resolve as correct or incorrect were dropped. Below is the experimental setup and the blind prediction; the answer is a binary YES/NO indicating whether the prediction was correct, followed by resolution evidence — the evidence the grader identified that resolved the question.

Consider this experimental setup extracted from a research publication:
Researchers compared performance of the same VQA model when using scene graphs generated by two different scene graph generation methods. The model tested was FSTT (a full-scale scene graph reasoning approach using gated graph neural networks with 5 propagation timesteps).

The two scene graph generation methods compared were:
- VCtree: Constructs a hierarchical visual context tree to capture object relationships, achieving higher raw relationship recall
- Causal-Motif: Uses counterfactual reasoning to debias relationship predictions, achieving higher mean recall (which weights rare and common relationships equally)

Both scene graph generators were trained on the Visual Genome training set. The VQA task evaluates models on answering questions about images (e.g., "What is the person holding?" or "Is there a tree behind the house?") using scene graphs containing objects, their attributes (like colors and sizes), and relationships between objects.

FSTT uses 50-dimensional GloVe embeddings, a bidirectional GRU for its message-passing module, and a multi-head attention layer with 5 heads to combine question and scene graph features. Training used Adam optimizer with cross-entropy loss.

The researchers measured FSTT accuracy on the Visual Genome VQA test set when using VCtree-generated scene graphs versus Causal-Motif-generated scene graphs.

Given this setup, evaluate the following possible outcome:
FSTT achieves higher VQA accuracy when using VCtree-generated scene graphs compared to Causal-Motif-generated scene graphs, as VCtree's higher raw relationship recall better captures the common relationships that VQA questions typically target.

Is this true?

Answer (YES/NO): YES